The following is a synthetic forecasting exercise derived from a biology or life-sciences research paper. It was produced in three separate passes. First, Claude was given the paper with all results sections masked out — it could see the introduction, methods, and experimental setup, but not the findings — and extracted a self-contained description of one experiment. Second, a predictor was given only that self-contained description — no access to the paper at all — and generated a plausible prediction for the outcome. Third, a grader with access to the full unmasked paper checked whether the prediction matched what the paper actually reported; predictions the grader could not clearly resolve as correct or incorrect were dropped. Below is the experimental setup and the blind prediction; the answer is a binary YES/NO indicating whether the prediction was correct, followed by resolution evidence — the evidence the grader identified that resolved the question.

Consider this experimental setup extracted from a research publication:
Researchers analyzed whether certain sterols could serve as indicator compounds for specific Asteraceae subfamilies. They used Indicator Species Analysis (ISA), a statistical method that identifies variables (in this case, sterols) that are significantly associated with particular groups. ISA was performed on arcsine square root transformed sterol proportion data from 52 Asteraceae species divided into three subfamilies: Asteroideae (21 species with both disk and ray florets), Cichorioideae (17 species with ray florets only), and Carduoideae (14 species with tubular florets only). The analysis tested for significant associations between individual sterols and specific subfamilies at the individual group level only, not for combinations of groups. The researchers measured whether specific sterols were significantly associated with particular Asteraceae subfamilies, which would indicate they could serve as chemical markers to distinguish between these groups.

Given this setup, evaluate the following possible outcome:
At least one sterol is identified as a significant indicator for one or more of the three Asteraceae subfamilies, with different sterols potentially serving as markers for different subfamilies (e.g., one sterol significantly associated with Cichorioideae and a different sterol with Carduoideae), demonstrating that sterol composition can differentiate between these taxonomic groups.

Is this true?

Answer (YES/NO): YES